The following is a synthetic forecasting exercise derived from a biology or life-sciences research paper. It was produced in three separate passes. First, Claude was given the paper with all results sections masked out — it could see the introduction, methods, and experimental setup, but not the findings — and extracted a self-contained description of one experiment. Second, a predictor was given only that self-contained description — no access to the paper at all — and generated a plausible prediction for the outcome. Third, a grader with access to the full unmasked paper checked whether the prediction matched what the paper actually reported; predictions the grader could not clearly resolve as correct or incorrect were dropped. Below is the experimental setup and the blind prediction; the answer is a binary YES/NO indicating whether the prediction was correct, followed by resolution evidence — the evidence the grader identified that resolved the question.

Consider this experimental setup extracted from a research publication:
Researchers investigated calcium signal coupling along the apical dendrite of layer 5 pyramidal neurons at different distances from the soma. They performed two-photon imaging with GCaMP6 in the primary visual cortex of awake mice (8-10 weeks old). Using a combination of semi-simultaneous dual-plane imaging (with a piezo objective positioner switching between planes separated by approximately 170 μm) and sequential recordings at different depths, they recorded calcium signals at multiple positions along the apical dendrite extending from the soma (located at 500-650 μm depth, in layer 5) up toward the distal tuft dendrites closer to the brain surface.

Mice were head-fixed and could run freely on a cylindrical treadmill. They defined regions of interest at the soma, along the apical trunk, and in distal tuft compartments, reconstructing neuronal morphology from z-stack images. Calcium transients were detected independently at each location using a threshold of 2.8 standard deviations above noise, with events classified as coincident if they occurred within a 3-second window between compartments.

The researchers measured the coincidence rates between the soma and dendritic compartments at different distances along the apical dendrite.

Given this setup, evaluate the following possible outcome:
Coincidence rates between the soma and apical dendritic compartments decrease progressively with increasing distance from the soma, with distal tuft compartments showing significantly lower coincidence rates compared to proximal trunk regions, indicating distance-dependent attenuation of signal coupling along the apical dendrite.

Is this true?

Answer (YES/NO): YES